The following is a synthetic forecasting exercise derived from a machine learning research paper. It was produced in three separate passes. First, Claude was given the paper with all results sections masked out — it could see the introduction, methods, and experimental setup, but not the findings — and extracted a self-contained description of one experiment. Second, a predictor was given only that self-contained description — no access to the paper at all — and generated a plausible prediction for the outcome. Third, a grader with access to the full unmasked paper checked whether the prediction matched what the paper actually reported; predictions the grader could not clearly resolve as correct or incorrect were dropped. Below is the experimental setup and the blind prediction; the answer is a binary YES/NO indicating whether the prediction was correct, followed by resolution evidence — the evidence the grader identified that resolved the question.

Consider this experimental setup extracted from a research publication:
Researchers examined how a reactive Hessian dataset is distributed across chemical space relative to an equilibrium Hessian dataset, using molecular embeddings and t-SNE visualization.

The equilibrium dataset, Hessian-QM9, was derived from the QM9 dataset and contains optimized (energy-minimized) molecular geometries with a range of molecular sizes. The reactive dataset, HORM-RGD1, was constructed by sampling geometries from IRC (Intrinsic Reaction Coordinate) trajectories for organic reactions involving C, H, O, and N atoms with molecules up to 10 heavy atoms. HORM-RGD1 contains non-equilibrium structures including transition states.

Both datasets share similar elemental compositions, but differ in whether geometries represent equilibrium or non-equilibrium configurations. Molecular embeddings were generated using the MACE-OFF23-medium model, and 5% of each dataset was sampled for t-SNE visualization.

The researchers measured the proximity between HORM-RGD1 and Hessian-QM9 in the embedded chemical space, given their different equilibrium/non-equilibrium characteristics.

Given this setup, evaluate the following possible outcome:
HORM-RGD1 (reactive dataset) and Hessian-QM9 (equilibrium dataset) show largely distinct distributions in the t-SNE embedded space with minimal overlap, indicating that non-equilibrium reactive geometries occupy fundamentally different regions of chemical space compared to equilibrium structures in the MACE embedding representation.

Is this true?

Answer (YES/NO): NO